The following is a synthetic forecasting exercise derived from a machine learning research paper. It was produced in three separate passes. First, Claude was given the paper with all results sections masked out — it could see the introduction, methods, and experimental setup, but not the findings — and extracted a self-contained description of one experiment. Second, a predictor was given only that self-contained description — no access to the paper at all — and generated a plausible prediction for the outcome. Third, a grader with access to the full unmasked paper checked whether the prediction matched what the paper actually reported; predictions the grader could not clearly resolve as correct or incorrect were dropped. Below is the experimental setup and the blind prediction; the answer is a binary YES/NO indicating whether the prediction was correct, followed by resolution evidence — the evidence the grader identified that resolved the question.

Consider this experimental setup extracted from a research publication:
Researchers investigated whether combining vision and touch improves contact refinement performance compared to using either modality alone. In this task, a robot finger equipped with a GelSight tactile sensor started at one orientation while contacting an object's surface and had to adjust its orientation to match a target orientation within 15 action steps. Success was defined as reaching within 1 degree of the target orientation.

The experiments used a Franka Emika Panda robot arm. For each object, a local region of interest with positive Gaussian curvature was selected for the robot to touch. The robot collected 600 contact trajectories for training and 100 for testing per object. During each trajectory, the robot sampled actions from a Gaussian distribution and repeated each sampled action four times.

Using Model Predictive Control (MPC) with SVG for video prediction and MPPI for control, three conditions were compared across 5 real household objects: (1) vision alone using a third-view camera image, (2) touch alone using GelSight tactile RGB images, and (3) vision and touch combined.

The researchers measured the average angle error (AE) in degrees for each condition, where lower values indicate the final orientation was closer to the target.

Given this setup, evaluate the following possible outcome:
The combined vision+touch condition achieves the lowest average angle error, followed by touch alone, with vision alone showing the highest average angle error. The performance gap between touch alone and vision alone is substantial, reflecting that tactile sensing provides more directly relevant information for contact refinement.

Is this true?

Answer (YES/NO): NO